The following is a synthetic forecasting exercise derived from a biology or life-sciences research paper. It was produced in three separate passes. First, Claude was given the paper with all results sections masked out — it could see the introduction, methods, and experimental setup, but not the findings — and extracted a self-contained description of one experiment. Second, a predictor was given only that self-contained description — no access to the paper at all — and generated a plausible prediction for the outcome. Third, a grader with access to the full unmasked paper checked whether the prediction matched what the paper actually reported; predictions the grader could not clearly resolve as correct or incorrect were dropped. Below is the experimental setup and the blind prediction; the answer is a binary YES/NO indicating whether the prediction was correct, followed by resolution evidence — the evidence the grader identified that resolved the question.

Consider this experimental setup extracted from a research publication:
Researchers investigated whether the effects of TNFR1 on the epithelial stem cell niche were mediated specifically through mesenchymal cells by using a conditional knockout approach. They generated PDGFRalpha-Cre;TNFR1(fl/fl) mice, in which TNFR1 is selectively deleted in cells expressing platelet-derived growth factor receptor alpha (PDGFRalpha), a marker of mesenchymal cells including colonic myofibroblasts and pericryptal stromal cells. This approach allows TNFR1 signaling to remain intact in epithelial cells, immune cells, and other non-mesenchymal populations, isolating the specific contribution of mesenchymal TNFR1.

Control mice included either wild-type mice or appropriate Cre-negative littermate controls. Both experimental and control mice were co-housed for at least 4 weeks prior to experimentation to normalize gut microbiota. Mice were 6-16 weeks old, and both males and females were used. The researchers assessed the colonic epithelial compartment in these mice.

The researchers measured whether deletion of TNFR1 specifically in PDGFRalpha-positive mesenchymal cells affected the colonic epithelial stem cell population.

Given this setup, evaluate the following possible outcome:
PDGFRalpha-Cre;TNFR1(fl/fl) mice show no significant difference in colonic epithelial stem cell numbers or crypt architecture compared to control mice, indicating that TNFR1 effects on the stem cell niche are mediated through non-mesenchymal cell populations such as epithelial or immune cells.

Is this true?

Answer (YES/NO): NO